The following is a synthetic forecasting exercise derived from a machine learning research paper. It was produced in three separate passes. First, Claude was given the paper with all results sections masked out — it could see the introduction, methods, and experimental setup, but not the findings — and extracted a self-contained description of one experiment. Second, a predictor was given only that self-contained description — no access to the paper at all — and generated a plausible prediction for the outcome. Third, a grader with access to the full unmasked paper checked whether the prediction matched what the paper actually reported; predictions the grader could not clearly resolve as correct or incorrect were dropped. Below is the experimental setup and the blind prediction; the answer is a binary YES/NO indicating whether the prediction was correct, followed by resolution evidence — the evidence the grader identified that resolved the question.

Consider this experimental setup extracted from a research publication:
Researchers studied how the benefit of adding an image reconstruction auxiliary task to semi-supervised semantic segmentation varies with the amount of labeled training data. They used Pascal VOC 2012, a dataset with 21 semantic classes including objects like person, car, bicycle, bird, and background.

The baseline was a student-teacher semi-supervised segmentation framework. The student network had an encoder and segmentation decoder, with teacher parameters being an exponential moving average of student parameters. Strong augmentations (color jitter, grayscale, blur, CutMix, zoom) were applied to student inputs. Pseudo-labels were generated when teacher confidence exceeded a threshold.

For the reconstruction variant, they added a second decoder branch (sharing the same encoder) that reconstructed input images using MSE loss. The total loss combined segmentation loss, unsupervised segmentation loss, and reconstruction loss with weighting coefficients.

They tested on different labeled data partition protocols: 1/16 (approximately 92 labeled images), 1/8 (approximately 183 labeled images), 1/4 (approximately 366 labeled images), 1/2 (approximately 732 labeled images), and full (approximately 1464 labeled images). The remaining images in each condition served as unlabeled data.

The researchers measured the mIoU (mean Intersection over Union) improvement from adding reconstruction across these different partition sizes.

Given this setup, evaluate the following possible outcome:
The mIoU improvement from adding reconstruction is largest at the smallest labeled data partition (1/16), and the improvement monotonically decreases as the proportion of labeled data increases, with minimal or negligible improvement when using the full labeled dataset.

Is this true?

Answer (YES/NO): NO